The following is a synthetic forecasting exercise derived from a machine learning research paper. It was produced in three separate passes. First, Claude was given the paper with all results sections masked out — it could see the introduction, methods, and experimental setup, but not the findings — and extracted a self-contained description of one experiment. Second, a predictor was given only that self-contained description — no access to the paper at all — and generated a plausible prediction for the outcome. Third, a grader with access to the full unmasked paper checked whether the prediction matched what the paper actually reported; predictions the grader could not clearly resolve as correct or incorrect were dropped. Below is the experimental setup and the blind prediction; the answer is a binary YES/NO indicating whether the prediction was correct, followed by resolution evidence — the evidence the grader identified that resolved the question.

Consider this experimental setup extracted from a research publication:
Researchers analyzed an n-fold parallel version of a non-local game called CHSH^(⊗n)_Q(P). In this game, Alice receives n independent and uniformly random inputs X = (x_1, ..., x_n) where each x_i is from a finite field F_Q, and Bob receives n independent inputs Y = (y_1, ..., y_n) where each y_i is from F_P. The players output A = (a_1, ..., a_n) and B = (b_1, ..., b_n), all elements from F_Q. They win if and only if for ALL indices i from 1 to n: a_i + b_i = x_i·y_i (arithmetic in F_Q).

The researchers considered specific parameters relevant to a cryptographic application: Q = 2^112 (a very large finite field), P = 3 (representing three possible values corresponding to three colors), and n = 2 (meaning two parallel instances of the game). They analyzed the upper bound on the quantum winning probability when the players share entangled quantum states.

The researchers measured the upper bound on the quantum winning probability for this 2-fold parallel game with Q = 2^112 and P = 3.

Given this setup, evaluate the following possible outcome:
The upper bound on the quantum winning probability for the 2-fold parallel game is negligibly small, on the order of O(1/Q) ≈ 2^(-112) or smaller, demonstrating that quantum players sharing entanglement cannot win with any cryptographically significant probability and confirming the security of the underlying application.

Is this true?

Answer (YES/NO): NO